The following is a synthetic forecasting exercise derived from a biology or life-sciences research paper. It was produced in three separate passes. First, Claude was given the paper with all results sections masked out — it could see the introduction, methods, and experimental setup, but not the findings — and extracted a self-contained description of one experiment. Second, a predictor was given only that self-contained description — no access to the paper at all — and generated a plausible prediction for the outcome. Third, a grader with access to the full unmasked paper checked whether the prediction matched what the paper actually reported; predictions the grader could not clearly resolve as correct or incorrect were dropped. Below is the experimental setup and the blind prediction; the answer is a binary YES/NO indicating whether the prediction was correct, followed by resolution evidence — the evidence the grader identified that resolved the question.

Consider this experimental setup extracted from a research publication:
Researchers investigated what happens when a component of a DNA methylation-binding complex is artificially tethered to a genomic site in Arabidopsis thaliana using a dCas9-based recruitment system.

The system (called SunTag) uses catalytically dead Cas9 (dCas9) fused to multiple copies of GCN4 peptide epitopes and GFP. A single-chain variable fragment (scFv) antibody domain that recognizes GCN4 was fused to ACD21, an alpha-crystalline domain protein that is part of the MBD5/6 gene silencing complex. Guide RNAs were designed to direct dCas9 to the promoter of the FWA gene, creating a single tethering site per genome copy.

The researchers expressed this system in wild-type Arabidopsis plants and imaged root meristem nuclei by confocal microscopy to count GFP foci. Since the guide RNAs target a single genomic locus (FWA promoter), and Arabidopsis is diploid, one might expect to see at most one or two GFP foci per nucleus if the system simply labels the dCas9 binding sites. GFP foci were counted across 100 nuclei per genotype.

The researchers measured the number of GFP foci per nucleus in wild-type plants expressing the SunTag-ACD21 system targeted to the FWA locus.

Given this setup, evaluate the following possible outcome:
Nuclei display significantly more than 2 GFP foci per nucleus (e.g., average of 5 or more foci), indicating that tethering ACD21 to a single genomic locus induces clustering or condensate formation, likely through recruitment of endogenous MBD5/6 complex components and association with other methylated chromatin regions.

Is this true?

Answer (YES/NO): YES